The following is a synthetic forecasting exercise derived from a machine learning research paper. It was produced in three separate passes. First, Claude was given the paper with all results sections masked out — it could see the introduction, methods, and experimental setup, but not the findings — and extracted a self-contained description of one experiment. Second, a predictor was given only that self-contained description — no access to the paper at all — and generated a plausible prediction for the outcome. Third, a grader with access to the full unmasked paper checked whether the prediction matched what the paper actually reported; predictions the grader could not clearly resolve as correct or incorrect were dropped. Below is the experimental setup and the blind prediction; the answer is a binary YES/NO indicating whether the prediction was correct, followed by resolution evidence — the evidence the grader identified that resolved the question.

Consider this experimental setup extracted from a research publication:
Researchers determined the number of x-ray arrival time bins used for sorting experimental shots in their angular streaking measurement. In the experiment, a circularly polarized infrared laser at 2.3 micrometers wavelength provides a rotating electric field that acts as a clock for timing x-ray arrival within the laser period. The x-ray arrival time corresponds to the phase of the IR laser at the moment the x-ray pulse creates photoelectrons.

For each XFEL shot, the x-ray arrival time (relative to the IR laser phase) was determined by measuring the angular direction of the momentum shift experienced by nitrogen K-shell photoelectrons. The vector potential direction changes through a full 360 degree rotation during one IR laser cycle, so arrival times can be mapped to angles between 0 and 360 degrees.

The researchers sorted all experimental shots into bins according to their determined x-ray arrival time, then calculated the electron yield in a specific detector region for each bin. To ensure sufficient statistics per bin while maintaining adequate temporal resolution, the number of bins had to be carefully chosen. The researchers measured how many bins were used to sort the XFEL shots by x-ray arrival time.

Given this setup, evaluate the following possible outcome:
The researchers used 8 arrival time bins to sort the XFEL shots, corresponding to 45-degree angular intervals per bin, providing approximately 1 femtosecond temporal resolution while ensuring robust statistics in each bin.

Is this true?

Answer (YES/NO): NO